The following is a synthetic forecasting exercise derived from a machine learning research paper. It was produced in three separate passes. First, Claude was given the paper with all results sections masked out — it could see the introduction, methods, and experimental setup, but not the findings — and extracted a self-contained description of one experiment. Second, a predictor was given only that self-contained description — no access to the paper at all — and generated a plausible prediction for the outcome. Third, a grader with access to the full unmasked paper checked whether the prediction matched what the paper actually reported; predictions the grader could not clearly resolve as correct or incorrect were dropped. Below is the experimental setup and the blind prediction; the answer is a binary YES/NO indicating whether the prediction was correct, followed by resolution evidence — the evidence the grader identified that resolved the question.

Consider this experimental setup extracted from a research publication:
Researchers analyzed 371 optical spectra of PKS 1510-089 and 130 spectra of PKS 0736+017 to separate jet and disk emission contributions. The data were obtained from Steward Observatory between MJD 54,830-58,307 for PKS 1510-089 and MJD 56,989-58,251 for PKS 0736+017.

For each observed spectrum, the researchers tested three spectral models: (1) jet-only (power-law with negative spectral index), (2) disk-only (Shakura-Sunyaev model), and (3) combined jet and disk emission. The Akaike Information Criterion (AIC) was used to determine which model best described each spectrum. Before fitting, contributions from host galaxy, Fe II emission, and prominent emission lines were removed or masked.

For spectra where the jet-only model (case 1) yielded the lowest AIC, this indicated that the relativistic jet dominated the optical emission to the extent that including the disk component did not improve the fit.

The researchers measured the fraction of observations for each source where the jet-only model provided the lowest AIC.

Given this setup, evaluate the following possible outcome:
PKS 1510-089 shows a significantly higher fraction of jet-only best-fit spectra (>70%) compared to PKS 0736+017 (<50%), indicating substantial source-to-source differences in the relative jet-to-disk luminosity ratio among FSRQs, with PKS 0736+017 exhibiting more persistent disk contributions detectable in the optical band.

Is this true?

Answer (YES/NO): NO